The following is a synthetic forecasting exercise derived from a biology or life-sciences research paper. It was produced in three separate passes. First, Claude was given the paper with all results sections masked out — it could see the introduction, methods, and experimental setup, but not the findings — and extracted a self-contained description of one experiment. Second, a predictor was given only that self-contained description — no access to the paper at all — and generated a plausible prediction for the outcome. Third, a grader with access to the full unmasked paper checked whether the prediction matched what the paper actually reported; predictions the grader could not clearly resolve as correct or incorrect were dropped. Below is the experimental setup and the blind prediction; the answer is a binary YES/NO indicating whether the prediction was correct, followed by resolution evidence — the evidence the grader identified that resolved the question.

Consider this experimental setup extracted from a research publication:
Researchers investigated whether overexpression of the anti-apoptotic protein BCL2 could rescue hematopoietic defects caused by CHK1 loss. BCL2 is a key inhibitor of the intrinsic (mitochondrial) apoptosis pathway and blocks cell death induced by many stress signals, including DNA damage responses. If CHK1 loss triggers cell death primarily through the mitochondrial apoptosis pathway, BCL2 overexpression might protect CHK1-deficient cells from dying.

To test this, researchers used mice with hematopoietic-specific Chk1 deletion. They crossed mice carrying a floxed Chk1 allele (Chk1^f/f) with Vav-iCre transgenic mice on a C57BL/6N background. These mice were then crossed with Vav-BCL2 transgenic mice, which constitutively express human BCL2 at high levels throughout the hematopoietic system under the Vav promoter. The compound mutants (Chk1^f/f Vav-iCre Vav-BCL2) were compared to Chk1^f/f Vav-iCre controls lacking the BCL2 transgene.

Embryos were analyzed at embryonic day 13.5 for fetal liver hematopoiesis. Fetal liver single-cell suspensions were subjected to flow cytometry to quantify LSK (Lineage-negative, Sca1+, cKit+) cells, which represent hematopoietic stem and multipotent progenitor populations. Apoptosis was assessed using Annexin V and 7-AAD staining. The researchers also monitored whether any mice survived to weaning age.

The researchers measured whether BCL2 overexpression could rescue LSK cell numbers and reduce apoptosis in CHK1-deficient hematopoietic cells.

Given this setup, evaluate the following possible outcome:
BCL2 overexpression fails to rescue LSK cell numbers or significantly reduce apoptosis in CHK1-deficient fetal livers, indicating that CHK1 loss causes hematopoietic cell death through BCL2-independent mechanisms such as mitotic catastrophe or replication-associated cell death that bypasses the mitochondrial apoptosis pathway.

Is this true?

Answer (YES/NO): NO